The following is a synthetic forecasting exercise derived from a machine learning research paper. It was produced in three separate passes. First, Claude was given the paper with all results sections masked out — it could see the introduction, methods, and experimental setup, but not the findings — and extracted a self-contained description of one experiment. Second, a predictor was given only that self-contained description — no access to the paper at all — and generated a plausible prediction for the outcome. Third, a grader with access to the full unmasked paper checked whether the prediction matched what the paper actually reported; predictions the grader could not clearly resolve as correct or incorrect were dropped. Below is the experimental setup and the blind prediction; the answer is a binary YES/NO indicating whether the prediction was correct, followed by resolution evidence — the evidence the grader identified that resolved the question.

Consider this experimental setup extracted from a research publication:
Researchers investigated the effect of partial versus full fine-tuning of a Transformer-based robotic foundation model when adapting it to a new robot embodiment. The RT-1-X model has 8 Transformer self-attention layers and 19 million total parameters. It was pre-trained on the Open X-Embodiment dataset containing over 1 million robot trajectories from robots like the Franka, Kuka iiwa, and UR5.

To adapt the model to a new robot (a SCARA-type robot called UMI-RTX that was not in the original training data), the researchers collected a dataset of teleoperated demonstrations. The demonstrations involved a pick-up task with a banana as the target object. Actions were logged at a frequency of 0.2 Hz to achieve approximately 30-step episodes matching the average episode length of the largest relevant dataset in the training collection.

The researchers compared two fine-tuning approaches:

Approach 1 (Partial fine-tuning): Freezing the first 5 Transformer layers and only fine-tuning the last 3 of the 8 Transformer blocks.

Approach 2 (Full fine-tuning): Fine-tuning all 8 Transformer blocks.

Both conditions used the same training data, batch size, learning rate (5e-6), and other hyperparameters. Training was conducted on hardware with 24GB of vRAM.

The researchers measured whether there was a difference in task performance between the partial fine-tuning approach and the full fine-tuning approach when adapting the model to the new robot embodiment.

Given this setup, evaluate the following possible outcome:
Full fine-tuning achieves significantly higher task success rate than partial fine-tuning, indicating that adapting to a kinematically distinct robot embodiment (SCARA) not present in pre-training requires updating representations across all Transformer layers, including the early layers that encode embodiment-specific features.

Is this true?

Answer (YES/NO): NO